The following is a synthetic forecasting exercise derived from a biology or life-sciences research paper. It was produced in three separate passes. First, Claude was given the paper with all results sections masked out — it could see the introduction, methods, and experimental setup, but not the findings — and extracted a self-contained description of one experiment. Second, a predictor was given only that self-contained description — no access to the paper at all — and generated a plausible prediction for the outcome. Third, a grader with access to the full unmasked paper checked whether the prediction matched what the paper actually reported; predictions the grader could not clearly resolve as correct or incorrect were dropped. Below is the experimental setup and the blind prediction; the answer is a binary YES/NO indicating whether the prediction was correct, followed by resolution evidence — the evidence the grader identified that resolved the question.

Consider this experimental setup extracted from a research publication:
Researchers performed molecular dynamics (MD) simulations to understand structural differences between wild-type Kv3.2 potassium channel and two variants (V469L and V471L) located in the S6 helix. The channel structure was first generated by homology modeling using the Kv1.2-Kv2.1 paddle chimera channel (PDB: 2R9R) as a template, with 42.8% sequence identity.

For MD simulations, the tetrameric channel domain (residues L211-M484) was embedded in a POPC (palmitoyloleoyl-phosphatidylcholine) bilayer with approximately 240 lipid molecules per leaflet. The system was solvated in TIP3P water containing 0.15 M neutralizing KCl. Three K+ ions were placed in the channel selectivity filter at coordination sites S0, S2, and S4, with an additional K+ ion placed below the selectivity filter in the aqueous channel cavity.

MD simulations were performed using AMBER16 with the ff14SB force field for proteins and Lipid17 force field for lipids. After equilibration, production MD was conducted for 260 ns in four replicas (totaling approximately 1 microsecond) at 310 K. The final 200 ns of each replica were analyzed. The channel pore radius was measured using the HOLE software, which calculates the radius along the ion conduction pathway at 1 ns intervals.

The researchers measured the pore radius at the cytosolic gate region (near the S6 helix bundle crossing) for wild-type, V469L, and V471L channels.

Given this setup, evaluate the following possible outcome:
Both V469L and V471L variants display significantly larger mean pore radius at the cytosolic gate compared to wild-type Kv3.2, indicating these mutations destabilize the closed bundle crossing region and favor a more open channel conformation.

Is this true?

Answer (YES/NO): NO